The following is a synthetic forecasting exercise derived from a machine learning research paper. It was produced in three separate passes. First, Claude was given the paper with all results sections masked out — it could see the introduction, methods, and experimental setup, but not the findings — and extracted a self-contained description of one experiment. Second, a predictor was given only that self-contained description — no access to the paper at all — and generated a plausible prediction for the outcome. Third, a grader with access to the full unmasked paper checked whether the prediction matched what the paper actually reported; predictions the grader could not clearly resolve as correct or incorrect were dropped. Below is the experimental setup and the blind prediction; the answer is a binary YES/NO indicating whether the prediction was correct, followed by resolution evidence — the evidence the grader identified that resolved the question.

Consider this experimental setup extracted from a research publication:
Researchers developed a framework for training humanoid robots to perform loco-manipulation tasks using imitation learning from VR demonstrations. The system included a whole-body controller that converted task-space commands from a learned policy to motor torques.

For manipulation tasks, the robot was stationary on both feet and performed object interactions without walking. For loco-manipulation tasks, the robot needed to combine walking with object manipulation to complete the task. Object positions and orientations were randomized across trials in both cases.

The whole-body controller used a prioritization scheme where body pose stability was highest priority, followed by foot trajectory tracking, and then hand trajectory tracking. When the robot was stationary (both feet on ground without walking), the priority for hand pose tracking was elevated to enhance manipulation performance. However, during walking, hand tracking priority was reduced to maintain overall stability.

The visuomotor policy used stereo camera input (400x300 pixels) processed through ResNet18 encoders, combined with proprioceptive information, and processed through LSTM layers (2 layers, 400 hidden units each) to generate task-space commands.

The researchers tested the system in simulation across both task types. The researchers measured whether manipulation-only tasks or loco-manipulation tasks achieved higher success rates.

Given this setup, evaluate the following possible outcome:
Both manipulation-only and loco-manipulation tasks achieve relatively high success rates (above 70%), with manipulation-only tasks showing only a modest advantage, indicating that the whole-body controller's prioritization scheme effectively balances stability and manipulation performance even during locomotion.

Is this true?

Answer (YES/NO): NO